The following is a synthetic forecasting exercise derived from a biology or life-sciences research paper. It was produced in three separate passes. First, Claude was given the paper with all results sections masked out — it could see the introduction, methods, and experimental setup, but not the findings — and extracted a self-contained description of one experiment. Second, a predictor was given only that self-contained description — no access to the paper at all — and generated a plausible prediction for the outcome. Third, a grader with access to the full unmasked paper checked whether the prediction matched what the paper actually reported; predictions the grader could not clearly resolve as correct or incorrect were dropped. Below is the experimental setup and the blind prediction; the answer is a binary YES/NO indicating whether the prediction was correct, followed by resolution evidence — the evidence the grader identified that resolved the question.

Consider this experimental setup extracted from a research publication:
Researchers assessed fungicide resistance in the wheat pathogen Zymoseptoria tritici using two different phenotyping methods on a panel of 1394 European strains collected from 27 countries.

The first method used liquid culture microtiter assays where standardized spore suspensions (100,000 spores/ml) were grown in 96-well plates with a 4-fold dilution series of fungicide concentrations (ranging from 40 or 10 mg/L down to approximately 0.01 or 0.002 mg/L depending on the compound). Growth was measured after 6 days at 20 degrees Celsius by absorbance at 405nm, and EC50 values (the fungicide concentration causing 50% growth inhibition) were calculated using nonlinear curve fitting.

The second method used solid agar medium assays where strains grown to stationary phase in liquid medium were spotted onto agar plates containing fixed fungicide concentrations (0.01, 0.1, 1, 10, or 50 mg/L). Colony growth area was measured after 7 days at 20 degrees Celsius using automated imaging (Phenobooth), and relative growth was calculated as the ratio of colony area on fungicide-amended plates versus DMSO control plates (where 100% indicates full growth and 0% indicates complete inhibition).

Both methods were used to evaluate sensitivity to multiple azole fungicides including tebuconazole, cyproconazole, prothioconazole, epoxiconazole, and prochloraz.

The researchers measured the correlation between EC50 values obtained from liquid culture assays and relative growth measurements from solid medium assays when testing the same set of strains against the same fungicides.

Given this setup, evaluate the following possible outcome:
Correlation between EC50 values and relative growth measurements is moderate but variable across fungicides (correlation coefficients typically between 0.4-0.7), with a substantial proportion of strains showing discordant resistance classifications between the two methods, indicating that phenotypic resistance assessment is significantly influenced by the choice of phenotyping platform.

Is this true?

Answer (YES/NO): YES